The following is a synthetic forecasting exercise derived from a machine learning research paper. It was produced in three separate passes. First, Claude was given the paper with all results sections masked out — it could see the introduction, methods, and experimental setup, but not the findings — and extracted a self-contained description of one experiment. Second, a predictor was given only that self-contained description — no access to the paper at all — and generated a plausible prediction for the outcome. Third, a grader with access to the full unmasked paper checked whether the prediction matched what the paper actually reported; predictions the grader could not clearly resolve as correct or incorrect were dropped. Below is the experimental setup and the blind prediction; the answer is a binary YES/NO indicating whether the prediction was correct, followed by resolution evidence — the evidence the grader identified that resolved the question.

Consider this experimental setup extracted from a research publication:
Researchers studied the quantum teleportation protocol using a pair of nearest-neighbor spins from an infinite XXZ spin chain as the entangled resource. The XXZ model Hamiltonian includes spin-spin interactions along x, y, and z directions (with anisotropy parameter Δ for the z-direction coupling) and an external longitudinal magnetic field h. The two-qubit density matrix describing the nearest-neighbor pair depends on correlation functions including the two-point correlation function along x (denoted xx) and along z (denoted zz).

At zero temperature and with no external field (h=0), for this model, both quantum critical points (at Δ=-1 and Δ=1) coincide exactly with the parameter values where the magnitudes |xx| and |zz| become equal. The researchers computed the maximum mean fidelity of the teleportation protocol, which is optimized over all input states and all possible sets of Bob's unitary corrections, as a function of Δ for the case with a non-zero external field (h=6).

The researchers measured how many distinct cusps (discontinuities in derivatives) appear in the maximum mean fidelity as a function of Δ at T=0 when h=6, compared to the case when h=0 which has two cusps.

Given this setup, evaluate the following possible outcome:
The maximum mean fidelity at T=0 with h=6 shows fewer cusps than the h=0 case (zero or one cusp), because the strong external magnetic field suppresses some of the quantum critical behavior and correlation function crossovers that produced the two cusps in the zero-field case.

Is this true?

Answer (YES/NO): NO